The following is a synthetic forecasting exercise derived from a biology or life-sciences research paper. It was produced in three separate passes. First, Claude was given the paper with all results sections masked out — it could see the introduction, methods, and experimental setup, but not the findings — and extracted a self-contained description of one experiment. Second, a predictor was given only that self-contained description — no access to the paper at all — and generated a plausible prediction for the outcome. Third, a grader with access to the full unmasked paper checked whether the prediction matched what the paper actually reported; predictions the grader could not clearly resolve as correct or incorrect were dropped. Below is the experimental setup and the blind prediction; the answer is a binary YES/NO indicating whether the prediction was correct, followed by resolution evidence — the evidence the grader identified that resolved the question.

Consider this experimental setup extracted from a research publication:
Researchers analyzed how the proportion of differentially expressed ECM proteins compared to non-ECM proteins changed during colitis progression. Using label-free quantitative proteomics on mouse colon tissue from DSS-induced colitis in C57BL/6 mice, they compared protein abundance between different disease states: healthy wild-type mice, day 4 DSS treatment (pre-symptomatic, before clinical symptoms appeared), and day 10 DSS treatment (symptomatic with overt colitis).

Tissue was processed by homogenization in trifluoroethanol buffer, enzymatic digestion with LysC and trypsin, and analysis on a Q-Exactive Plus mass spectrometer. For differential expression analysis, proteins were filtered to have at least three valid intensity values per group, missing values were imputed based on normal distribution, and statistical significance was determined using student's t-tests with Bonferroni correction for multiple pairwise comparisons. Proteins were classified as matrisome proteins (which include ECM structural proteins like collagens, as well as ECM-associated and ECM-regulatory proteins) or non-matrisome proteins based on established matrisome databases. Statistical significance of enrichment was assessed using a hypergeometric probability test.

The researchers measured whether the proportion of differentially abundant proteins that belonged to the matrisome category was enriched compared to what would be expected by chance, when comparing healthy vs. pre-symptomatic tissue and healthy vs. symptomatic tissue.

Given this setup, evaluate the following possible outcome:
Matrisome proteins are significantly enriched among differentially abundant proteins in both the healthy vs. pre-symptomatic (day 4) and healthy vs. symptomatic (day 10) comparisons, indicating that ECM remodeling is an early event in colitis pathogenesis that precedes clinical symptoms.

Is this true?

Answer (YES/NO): YES